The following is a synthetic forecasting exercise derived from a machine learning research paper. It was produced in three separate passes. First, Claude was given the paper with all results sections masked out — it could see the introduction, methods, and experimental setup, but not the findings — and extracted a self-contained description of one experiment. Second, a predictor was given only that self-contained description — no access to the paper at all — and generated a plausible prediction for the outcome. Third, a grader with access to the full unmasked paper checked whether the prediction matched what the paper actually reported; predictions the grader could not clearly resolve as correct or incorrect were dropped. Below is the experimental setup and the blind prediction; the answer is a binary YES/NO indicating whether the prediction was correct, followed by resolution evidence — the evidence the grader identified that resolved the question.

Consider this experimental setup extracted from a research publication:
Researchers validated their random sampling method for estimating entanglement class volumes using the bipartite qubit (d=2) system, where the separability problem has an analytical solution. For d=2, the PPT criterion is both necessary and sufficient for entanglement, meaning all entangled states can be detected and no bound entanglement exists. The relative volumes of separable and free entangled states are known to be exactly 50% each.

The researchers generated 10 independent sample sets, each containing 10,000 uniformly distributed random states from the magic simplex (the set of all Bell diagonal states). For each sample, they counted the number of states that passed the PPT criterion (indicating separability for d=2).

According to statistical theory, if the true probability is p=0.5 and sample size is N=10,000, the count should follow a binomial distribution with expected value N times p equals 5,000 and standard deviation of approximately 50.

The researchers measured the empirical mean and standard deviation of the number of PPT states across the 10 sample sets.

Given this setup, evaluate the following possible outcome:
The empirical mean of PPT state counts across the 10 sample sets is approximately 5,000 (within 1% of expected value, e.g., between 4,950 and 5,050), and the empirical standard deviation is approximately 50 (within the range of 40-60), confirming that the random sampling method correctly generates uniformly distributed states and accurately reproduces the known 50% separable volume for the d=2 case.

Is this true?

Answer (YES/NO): NO